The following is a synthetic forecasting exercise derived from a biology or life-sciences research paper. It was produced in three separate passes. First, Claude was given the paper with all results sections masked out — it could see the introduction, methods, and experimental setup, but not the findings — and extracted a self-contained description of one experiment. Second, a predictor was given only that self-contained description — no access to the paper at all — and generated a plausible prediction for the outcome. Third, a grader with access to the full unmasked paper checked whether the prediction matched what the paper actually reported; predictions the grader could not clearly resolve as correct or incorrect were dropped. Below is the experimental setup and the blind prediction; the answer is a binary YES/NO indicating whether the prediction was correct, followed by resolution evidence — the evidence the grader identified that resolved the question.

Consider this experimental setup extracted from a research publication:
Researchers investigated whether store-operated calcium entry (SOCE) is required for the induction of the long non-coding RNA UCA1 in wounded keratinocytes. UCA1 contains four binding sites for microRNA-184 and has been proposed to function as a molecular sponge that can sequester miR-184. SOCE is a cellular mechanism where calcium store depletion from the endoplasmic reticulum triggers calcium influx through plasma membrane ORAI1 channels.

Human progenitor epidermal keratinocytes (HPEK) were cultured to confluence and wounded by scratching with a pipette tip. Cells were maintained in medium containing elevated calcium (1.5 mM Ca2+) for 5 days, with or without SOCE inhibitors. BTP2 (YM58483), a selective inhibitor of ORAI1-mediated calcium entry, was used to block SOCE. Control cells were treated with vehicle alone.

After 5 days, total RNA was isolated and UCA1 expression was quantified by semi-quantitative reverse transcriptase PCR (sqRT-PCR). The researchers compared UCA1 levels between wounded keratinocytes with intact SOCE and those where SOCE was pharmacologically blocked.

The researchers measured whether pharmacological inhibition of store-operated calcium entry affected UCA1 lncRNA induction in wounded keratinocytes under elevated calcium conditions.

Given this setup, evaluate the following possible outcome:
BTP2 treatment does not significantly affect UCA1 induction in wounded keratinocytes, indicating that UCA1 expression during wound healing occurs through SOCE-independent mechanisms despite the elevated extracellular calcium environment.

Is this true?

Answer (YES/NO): NO